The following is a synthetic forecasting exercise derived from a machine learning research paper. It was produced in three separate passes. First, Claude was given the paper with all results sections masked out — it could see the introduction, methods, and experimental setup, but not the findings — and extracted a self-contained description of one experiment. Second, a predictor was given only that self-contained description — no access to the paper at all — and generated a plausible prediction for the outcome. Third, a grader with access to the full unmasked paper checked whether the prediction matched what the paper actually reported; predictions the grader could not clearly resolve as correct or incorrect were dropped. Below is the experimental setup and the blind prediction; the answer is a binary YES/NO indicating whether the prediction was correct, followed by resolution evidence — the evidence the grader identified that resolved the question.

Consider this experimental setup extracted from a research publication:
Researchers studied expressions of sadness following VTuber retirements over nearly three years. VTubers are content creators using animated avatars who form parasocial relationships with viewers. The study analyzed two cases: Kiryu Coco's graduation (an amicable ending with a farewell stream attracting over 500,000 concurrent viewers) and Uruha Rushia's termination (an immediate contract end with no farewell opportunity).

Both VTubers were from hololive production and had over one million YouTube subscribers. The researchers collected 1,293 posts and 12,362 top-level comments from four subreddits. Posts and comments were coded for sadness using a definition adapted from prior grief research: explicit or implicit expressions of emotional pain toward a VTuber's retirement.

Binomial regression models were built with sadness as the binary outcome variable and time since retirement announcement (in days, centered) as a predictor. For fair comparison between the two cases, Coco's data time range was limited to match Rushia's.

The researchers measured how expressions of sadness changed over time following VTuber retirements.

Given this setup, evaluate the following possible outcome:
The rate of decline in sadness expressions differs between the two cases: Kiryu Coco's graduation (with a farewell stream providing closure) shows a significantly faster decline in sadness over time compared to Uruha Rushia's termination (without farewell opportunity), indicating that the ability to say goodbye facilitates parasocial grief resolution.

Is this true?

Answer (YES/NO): YES